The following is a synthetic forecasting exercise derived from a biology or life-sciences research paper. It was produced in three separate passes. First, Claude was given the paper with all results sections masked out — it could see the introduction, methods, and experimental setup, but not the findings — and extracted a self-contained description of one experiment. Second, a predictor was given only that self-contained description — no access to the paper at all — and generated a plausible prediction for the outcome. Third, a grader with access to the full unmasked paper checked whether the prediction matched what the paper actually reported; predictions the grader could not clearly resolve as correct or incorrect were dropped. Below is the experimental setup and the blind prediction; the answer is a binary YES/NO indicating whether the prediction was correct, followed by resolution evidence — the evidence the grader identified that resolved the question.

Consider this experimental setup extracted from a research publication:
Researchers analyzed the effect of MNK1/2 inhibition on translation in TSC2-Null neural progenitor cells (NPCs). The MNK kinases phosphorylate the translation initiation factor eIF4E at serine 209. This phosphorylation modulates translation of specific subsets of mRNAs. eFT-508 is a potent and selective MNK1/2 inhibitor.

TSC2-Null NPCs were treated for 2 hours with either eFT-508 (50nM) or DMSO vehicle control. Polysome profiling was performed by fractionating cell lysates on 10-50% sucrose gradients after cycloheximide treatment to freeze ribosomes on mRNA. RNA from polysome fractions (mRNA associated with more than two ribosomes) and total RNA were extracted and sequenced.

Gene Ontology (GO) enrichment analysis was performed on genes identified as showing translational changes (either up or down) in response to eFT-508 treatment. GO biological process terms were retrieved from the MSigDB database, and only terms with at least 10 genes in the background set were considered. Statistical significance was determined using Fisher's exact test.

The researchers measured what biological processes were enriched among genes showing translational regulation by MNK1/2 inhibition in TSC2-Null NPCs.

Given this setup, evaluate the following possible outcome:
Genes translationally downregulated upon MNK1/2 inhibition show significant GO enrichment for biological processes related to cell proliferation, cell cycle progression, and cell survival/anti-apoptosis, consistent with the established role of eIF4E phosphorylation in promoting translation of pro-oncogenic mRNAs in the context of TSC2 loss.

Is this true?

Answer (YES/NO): NO